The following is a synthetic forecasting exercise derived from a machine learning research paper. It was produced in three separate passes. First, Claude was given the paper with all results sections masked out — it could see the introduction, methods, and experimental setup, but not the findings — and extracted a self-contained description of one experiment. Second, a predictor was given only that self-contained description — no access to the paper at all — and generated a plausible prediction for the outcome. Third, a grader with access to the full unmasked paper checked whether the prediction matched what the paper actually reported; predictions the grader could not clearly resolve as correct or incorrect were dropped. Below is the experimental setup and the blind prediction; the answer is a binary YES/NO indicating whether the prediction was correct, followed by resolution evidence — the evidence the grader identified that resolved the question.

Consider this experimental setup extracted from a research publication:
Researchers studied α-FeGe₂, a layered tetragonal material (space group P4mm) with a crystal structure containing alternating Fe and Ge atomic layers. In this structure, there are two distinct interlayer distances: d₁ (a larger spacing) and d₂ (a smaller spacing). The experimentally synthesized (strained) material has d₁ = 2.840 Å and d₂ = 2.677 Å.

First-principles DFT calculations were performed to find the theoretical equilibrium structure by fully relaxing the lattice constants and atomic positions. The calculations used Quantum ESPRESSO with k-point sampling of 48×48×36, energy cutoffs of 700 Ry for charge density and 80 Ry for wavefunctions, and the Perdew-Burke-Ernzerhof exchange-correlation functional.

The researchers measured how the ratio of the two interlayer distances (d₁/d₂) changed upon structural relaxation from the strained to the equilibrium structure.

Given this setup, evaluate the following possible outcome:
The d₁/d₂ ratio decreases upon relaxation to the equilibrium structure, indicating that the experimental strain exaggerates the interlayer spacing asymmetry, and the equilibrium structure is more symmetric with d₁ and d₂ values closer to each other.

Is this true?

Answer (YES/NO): NO